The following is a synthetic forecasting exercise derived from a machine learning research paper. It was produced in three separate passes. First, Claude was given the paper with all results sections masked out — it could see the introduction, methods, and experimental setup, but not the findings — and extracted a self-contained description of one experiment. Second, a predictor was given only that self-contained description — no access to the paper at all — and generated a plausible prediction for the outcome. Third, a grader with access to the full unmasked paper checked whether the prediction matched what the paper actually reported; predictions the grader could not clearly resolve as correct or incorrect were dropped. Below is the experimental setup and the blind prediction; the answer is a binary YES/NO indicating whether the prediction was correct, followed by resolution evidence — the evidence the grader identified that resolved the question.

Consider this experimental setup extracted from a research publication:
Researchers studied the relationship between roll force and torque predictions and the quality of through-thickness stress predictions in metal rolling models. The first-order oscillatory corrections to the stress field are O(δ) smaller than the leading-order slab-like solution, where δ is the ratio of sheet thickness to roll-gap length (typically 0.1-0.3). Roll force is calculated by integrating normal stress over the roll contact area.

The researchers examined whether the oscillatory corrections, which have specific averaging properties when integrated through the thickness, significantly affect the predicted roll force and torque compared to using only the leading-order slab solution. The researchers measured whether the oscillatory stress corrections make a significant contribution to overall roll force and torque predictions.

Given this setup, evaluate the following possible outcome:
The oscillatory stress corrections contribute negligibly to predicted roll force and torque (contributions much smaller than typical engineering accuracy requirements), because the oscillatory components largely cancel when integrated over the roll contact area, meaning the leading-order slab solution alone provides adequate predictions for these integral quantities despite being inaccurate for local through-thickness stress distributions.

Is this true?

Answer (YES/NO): YES